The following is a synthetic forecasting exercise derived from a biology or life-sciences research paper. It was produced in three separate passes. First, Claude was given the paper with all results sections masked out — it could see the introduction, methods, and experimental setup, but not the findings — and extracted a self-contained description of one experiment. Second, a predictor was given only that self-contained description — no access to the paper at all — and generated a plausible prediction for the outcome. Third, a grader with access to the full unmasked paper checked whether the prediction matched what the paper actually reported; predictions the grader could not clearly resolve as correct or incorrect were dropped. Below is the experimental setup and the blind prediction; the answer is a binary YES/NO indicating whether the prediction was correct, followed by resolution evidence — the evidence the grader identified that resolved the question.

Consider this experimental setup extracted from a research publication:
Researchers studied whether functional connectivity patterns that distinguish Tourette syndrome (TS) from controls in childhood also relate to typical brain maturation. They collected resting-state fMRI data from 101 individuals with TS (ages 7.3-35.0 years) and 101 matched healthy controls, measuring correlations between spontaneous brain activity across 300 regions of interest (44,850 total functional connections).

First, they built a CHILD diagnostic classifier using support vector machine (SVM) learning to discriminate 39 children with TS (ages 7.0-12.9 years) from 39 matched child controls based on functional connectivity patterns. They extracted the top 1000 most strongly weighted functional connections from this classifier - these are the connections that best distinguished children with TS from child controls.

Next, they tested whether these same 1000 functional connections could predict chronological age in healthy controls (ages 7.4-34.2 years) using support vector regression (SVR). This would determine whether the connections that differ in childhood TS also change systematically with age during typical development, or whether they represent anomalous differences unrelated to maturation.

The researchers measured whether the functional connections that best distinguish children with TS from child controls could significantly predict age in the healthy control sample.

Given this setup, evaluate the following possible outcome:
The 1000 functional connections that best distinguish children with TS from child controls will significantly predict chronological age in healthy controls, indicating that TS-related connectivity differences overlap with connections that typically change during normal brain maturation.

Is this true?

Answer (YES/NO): YES